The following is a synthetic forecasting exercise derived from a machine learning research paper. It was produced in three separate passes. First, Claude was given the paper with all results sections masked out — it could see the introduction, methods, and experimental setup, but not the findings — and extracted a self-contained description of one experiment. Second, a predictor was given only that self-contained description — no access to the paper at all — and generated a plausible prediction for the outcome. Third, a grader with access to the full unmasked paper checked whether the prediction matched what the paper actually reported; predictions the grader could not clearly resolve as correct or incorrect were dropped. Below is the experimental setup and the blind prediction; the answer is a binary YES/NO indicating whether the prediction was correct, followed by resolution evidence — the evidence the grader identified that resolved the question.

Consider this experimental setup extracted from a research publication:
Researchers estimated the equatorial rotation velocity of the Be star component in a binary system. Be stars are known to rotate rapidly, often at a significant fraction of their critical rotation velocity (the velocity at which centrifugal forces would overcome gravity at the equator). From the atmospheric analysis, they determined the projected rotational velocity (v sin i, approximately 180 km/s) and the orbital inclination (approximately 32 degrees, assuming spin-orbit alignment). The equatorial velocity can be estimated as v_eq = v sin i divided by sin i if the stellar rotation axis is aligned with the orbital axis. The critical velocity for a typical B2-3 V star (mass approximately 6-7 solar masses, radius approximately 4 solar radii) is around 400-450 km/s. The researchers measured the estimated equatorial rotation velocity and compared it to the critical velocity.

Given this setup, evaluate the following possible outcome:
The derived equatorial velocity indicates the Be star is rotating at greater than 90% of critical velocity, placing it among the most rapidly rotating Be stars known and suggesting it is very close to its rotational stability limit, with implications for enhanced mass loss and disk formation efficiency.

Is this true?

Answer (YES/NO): NO